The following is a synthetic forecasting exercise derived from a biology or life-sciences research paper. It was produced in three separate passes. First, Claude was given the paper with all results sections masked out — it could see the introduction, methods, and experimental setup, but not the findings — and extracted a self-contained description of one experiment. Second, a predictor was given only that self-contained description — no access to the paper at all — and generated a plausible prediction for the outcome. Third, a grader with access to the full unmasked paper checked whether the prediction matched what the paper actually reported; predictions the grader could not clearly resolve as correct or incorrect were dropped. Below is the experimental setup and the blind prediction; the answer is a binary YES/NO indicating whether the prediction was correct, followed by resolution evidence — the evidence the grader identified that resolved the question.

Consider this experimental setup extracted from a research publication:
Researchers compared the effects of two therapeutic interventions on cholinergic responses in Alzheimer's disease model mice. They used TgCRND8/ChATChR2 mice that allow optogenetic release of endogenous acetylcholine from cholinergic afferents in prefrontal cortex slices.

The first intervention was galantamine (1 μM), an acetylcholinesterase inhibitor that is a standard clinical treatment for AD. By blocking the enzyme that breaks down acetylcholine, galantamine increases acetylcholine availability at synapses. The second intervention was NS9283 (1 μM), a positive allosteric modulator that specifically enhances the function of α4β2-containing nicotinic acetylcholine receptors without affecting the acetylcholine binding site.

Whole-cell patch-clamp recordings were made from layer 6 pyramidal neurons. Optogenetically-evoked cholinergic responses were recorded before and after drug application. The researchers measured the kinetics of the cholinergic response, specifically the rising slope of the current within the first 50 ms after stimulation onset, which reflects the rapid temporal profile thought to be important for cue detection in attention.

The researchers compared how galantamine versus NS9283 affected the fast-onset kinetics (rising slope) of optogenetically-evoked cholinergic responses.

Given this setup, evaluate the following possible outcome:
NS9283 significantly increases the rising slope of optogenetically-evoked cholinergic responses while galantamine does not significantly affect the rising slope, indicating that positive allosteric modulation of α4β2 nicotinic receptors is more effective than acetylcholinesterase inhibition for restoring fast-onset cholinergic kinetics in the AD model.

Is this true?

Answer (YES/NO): YES